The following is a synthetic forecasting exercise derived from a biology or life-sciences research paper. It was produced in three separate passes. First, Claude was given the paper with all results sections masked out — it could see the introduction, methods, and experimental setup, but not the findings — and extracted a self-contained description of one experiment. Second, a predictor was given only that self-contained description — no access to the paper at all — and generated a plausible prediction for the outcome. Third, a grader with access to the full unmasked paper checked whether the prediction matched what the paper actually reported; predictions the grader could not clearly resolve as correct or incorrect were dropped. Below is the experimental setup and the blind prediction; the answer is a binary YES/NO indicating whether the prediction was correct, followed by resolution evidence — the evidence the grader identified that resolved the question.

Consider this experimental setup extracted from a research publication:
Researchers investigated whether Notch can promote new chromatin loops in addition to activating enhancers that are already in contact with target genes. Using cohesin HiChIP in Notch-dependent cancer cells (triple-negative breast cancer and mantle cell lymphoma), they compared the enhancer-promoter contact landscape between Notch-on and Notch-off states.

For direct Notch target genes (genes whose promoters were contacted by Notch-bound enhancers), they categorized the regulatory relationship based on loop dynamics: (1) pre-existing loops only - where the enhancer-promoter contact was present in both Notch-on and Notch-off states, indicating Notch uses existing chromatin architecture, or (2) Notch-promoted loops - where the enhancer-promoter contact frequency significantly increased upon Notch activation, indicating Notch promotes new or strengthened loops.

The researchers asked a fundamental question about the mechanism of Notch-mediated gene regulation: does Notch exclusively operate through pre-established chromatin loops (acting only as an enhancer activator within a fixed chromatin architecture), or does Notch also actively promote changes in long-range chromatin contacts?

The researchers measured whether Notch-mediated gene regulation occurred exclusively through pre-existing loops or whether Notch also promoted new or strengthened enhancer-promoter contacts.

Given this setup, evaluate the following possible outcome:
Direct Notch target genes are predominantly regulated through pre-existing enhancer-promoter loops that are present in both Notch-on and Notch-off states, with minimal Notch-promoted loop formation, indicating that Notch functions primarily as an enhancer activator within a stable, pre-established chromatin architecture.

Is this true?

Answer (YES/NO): NO